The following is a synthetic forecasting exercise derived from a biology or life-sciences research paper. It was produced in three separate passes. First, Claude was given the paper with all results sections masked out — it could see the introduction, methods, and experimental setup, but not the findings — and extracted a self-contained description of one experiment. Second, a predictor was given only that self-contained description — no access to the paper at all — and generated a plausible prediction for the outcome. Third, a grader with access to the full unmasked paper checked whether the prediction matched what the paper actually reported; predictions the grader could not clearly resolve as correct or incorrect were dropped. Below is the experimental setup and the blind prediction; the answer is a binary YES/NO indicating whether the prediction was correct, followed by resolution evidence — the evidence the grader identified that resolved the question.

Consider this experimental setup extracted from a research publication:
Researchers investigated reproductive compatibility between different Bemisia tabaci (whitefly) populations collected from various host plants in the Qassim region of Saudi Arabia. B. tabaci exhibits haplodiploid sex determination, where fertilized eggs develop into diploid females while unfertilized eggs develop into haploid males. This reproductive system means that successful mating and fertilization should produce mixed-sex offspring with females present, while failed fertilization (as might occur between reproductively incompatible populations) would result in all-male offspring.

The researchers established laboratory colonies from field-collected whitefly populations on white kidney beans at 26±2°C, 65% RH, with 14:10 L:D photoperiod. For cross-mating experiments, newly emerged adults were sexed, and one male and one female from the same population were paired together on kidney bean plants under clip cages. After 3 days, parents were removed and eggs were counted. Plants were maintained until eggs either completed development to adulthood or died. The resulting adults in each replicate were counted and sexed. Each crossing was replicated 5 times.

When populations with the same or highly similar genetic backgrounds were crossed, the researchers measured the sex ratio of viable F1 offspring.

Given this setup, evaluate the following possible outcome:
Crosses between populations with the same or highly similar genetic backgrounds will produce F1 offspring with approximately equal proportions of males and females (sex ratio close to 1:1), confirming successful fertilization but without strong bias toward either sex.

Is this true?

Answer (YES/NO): NO